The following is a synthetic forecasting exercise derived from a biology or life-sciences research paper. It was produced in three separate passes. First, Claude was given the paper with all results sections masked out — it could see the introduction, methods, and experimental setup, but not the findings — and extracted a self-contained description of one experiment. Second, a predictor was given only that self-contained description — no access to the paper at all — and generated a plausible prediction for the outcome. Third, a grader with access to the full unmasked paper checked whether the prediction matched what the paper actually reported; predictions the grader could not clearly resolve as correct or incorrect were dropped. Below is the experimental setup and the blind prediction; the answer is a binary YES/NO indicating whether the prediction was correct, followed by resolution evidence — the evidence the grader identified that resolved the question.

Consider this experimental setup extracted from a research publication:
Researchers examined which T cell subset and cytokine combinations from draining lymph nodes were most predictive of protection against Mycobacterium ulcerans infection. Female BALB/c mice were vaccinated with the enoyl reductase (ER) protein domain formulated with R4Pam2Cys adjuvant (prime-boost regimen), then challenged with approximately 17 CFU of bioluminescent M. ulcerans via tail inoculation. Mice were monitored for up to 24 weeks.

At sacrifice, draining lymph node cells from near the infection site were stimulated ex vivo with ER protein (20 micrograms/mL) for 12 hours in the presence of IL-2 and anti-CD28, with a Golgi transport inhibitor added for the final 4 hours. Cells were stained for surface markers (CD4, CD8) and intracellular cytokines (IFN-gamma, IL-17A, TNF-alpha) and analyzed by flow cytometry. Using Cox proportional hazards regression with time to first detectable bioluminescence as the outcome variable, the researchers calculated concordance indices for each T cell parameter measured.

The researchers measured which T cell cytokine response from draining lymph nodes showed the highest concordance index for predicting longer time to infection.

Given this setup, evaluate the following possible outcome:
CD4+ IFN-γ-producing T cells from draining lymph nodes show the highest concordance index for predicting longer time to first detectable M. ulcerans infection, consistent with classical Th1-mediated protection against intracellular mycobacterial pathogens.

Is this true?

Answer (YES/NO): NO